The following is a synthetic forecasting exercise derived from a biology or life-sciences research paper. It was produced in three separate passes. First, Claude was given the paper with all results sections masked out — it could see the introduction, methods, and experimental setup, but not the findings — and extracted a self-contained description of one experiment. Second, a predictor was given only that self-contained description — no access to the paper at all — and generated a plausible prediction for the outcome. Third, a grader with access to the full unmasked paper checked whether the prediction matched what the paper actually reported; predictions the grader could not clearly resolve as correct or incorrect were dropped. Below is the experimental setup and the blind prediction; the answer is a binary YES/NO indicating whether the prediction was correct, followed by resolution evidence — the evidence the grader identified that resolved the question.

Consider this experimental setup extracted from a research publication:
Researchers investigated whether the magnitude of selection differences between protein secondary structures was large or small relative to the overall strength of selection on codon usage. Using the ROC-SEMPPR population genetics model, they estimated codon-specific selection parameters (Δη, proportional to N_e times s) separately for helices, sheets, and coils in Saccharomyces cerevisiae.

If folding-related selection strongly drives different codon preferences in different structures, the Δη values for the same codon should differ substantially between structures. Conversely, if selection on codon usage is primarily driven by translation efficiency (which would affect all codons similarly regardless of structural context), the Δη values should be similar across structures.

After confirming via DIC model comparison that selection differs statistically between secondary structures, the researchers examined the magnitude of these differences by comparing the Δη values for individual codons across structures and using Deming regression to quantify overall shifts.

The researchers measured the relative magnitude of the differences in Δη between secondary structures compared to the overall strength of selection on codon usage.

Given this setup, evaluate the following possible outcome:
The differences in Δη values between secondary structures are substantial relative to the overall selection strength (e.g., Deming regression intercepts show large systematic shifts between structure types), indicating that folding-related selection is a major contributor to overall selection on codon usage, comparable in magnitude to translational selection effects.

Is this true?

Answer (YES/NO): NO